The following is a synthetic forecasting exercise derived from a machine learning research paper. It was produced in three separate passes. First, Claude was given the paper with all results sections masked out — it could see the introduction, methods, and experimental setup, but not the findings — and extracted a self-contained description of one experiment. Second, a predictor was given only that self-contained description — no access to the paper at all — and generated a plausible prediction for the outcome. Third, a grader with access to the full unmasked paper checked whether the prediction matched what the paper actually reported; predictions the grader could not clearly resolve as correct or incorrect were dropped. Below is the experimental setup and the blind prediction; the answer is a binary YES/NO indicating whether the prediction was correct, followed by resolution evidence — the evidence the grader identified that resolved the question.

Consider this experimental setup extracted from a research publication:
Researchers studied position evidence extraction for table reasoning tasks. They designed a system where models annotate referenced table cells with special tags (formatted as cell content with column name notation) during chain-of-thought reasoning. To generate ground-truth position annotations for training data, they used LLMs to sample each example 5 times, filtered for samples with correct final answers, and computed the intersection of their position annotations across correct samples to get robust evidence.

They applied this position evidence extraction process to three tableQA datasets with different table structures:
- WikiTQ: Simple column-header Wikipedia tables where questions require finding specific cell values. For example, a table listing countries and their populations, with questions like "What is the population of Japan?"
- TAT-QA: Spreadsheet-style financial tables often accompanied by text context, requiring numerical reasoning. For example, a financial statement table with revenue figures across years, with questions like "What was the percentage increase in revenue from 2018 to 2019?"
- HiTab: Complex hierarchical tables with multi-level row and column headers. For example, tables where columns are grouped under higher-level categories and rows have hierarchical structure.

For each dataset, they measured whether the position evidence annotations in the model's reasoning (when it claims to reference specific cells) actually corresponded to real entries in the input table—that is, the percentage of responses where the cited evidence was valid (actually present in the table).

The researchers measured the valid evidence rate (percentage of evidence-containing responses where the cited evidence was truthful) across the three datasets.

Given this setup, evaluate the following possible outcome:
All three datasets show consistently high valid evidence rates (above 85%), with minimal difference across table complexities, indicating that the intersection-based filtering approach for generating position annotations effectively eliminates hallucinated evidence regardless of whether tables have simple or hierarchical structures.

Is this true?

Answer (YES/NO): NO